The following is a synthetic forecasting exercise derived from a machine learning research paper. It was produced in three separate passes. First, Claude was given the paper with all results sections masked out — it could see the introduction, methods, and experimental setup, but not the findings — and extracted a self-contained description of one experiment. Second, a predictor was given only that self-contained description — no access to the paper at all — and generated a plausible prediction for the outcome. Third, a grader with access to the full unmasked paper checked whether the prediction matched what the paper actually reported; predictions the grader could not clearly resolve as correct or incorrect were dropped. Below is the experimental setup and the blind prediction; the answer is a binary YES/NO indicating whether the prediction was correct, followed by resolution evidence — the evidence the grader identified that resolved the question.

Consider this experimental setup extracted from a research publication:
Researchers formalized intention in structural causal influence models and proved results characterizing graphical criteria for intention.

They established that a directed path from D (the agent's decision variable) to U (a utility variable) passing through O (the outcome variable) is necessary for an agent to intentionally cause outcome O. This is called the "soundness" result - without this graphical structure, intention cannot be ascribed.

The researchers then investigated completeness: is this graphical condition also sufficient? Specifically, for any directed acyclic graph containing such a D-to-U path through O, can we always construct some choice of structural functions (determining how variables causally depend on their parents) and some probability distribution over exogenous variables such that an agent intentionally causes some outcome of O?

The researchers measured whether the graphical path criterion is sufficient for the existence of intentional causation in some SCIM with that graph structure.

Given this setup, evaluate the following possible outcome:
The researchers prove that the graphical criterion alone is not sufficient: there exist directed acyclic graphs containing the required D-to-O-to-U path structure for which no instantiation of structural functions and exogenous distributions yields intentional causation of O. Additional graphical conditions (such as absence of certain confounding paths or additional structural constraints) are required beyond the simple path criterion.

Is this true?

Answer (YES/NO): NO